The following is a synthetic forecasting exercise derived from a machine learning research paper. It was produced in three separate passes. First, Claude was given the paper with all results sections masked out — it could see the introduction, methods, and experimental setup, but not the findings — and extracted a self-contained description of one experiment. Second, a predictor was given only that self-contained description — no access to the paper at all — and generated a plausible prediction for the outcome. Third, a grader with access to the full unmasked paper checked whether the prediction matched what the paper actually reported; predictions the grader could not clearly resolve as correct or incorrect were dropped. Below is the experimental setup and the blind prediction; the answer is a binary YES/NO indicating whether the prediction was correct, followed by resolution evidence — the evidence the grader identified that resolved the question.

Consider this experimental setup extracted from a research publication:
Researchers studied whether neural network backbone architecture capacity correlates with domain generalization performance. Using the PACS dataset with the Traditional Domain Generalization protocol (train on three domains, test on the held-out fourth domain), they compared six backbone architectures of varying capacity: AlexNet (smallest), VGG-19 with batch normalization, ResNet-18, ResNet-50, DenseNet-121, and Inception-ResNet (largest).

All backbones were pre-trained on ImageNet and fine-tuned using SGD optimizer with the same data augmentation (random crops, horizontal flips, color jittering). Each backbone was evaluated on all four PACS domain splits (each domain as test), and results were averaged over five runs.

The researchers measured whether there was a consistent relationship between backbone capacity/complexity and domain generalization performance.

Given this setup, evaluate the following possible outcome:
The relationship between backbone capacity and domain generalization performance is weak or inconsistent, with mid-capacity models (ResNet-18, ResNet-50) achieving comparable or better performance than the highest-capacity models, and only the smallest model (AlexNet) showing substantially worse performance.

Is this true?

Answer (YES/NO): NO